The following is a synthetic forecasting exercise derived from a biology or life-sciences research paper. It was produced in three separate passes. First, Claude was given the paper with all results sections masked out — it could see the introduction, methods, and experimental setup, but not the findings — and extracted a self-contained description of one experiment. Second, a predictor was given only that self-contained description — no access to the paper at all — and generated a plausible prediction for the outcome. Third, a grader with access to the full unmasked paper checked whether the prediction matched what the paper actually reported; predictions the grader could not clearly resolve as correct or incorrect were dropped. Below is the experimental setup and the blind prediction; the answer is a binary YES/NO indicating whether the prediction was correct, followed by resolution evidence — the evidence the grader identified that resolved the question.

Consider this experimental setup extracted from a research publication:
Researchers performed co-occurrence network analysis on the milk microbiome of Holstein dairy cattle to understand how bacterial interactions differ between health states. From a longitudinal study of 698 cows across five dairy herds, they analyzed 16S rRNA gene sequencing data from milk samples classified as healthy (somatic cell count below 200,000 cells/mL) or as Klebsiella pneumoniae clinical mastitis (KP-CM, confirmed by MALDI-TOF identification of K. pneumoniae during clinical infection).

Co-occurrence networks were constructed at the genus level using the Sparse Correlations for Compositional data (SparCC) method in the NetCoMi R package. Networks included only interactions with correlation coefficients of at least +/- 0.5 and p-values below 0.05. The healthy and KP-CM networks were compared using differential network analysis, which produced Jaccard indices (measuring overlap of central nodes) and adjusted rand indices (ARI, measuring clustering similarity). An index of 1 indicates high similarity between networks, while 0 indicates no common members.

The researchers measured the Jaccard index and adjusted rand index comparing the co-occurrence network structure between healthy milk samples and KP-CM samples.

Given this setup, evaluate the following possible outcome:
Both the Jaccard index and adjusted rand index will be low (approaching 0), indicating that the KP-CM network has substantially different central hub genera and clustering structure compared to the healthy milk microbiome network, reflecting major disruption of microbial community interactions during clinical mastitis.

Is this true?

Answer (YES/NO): YES